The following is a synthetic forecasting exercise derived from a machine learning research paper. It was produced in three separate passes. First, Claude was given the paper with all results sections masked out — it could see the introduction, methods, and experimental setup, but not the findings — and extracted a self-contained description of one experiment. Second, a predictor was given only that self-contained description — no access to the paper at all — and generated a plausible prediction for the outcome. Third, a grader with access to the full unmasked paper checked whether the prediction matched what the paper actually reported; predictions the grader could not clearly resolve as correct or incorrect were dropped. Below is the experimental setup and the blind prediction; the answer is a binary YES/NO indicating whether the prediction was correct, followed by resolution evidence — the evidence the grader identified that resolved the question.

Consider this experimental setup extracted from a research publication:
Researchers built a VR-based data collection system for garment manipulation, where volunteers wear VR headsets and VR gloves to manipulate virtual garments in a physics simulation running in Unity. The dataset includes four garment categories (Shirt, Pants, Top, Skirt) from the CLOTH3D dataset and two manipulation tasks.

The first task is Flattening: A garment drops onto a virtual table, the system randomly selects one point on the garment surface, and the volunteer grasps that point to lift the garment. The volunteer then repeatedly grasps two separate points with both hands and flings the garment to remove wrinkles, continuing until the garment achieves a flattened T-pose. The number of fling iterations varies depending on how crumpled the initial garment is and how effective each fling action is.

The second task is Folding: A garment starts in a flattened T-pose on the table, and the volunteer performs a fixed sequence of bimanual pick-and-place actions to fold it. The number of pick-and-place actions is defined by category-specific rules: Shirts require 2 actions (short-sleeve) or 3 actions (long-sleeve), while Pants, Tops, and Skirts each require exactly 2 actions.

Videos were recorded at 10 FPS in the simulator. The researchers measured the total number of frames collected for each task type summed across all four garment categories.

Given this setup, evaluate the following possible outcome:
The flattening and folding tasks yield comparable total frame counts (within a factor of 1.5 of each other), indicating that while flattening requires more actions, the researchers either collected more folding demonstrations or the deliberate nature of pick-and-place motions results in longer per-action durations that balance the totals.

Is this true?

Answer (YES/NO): NO